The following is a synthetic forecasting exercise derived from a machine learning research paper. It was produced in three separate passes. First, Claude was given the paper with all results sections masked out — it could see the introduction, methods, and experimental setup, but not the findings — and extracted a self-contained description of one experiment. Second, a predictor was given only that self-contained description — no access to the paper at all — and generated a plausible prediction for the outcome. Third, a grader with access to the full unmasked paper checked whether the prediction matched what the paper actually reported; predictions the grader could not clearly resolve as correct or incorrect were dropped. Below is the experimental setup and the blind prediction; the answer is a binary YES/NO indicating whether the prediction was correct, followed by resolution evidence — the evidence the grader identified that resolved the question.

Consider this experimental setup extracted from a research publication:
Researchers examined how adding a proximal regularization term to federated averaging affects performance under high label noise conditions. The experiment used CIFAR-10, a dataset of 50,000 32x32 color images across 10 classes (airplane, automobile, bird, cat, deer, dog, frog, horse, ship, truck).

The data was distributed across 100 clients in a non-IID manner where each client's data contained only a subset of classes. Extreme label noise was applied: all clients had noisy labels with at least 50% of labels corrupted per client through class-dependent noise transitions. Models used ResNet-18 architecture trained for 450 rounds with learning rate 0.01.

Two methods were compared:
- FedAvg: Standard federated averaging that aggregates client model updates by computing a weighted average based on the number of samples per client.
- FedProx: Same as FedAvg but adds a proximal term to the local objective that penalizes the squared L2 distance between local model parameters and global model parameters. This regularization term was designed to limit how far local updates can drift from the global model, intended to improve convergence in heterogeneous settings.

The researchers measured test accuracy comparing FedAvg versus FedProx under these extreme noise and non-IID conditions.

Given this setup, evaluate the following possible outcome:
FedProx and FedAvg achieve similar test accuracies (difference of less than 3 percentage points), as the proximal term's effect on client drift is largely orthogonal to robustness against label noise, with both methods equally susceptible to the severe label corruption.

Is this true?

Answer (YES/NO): YES